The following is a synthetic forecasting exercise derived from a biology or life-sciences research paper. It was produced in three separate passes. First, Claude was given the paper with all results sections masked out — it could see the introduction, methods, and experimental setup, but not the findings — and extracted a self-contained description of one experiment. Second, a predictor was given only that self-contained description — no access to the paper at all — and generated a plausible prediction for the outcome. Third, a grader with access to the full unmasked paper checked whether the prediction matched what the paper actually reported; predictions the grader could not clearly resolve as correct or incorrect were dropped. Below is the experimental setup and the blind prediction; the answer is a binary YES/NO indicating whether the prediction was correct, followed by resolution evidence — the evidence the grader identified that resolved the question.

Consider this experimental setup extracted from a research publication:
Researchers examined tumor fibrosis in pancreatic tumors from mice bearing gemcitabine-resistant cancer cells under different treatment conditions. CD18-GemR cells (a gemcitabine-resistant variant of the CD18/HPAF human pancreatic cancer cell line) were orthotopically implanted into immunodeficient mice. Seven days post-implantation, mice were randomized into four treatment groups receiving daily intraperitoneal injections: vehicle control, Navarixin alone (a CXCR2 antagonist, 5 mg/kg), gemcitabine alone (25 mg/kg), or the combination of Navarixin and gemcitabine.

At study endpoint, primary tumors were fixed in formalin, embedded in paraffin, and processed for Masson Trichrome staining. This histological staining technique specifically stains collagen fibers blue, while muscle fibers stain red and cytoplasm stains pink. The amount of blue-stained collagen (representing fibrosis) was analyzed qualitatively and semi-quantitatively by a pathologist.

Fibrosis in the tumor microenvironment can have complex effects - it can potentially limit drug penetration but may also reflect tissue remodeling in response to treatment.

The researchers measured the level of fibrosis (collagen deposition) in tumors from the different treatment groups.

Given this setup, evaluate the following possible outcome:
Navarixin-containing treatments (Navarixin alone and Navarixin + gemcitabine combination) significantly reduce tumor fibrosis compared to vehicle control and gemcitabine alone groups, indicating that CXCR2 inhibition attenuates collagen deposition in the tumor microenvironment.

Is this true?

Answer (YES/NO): NO